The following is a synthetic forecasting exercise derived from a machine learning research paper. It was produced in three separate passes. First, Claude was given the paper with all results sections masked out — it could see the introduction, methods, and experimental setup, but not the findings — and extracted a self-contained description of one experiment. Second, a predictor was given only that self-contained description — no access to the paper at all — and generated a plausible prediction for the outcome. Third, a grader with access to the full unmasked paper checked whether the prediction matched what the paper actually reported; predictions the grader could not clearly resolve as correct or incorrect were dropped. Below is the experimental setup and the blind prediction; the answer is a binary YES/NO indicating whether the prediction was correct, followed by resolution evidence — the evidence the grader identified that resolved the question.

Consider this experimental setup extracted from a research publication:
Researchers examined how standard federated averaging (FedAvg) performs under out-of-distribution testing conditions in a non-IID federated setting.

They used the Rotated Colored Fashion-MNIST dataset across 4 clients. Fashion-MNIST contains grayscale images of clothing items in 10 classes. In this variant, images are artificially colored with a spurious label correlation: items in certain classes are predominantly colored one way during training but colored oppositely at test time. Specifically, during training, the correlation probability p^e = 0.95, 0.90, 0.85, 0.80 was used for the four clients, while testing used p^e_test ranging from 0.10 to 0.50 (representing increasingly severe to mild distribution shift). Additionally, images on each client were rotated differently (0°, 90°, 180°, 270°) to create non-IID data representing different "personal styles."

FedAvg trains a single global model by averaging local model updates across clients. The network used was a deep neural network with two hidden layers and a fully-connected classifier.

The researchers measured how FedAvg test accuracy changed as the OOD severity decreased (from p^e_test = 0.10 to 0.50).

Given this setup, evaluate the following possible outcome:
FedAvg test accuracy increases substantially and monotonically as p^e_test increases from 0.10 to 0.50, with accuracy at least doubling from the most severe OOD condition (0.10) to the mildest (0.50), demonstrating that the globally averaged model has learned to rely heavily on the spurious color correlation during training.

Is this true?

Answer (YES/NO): YES